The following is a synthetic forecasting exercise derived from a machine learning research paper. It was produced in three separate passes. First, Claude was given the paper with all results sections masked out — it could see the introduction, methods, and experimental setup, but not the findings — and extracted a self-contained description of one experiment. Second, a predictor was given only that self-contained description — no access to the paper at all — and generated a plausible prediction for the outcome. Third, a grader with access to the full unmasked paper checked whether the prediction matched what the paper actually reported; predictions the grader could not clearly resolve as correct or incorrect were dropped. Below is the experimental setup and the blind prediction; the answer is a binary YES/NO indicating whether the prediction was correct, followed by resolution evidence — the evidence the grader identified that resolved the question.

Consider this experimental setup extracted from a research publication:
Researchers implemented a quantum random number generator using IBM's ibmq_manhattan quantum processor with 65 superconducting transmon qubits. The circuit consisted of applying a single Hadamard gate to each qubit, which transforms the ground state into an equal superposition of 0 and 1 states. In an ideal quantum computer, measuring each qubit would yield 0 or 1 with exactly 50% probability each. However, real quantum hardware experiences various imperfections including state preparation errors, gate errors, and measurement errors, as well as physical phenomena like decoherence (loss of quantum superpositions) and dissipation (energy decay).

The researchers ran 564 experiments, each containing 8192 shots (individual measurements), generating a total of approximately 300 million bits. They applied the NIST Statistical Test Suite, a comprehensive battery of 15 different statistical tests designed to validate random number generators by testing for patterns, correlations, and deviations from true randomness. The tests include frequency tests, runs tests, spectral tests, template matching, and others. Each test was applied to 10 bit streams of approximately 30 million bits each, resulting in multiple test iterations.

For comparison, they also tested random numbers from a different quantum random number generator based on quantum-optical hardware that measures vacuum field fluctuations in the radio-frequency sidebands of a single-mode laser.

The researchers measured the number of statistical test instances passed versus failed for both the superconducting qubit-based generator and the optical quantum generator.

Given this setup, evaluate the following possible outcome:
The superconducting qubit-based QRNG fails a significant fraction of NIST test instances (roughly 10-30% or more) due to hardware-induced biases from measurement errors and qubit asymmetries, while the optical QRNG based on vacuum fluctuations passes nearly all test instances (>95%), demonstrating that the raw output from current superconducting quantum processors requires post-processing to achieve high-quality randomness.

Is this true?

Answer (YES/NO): NO